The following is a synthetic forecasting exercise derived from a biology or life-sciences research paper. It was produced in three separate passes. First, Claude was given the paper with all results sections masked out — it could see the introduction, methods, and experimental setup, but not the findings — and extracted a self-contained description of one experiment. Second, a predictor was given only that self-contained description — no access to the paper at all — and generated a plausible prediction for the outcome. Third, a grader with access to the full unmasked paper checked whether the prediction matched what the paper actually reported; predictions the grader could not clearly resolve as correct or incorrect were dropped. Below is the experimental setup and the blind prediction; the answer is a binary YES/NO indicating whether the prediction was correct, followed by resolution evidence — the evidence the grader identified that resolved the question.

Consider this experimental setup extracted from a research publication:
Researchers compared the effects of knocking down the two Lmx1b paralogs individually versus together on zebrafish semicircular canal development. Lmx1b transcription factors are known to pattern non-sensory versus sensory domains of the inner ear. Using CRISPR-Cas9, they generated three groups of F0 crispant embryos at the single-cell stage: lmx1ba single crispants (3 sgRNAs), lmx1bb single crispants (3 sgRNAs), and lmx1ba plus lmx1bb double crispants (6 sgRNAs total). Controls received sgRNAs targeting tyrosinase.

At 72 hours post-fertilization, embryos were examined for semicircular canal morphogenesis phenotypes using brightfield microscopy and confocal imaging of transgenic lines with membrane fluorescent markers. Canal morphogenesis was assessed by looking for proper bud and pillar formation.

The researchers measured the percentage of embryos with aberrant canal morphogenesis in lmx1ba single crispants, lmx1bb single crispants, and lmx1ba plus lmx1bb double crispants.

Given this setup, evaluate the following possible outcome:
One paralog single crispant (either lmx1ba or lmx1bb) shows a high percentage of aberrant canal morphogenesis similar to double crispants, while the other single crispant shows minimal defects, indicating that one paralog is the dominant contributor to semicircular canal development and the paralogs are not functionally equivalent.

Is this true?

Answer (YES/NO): NO